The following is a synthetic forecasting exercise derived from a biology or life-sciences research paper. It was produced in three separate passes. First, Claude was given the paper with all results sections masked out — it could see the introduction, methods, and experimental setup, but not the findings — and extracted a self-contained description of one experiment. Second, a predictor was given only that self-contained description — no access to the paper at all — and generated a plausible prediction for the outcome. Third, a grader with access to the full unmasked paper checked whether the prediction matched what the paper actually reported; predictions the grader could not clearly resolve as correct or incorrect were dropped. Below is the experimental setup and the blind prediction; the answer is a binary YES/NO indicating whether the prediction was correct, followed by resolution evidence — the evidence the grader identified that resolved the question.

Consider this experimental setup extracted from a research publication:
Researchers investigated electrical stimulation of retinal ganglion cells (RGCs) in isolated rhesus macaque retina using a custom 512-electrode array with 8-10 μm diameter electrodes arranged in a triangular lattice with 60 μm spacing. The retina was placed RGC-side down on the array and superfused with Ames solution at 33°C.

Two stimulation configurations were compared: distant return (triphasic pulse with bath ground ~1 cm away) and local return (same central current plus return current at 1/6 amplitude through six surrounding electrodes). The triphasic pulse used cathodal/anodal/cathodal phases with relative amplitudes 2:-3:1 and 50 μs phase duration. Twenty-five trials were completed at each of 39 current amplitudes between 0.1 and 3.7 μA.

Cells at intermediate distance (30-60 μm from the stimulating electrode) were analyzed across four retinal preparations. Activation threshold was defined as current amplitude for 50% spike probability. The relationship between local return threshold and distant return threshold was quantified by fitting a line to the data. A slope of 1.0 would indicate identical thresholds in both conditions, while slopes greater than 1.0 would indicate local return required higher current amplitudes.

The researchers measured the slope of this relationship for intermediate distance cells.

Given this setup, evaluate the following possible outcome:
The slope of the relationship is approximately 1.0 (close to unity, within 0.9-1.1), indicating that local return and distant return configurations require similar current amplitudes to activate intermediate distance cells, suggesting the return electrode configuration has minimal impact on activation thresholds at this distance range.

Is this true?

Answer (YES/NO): NO